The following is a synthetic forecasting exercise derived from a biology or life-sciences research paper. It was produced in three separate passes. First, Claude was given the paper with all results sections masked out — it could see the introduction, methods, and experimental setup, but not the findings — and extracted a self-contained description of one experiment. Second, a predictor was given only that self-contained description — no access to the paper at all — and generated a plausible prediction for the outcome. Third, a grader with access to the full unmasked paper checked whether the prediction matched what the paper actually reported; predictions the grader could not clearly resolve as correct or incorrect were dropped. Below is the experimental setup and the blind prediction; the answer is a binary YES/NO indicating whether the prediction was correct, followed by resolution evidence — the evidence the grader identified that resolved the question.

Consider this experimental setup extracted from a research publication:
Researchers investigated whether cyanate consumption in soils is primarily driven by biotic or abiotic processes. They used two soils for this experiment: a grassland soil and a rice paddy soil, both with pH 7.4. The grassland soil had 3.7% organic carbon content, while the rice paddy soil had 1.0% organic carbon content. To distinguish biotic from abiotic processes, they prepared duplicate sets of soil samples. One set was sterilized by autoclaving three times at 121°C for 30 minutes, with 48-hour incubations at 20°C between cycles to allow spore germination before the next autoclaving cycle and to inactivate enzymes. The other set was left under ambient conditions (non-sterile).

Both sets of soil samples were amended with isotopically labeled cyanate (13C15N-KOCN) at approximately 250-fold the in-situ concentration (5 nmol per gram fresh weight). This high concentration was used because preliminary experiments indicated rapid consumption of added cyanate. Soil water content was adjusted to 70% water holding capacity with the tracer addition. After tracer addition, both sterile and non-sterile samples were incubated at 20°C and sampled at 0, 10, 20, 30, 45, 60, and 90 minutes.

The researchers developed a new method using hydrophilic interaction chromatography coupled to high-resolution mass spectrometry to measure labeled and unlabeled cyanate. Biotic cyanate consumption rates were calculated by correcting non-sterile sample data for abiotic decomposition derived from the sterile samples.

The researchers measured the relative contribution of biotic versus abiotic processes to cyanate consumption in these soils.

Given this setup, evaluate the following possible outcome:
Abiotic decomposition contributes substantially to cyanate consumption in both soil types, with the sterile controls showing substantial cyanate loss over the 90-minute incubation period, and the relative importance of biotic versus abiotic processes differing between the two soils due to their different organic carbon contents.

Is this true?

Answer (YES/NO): NO